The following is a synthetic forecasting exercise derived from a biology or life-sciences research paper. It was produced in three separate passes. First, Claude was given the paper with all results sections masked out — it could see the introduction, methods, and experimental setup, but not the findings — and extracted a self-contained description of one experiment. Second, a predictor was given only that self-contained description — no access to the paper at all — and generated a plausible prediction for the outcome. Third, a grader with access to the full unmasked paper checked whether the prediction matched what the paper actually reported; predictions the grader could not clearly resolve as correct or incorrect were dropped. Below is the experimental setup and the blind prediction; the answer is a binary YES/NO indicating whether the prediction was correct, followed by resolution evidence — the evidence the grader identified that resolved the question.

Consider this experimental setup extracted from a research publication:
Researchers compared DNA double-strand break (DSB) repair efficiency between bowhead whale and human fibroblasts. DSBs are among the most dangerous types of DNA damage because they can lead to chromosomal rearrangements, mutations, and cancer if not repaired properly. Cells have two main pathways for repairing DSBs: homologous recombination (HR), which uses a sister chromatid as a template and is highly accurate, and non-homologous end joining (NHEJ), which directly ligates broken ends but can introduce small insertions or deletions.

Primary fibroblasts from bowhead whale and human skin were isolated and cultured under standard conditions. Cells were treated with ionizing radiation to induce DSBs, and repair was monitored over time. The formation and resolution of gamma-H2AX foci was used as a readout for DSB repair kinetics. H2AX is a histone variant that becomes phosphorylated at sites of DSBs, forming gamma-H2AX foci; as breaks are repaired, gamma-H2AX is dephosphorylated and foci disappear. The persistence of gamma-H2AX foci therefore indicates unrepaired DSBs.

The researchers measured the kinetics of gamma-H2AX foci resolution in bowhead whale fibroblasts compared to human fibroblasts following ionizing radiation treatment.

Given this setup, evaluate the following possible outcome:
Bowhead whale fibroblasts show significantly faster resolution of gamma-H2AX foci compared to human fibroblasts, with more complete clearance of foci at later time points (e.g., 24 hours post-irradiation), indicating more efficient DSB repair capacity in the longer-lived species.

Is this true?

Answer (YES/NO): NO